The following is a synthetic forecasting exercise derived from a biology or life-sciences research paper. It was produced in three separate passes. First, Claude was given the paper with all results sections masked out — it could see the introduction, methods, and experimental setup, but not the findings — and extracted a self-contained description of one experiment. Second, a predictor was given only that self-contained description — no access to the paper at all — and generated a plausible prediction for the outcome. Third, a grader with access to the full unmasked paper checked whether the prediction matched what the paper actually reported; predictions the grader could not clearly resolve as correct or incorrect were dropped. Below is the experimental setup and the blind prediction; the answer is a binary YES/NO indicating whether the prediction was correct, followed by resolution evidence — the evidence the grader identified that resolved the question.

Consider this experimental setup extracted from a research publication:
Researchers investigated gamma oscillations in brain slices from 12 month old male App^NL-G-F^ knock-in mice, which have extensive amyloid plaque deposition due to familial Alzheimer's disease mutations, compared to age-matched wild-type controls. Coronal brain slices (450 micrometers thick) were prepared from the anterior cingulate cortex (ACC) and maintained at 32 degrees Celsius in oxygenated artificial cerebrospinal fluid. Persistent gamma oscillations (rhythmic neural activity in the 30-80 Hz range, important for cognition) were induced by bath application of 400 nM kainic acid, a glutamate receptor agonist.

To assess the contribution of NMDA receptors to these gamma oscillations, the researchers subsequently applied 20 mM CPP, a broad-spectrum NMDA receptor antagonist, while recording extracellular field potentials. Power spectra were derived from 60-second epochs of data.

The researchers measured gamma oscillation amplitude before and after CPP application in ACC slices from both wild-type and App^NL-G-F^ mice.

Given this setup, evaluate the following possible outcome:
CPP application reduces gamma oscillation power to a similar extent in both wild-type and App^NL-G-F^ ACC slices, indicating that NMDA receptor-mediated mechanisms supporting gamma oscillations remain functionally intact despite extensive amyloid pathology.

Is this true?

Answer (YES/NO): NO